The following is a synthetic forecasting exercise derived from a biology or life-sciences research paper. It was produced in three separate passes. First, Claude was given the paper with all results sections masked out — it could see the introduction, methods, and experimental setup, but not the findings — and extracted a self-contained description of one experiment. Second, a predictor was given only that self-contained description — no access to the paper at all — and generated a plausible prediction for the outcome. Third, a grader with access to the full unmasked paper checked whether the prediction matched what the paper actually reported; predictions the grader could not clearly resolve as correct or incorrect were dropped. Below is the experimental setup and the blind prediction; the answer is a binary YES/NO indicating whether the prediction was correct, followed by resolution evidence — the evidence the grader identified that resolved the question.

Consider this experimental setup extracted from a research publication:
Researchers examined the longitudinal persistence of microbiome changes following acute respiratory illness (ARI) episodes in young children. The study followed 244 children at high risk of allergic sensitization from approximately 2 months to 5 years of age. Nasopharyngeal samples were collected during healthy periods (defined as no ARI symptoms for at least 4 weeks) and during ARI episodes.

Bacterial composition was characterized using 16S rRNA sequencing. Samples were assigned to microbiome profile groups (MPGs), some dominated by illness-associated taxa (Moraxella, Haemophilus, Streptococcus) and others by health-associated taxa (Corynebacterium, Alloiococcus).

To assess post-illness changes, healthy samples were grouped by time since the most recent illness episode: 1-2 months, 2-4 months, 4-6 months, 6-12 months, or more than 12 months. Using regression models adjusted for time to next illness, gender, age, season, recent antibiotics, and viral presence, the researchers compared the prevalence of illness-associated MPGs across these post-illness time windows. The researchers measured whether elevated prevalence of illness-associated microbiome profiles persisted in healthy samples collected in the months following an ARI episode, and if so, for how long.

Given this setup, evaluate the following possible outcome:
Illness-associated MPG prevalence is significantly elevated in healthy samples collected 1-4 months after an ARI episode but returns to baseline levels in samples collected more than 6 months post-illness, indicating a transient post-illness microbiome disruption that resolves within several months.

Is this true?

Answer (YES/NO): NO